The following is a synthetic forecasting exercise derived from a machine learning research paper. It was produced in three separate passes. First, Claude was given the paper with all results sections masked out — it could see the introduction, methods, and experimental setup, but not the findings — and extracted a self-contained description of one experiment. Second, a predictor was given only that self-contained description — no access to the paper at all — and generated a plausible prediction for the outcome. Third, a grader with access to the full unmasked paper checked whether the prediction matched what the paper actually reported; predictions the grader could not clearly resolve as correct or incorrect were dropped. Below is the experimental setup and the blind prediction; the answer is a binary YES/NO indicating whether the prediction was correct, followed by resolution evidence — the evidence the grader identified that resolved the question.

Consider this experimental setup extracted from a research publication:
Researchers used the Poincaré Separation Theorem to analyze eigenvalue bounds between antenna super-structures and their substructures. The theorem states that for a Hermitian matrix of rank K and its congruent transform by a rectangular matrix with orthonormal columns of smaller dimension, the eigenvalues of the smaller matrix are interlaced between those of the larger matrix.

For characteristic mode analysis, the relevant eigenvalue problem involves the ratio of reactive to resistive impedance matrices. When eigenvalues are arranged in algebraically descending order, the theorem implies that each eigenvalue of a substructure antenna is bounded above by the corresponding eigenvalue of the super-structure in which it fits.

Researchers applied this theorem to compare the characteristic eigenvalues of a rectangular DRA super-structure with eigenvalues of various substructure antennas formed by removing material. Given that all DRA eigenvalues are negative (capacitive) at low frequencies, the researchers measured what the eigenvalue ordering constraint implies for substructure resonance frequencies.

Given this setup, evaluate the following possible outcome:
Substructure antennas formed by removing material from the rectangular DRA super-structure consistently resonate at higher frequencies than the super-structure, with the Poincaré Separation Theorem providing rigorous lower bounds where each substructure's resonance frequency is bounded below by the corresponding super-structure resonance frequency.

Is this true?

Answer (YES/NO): YES